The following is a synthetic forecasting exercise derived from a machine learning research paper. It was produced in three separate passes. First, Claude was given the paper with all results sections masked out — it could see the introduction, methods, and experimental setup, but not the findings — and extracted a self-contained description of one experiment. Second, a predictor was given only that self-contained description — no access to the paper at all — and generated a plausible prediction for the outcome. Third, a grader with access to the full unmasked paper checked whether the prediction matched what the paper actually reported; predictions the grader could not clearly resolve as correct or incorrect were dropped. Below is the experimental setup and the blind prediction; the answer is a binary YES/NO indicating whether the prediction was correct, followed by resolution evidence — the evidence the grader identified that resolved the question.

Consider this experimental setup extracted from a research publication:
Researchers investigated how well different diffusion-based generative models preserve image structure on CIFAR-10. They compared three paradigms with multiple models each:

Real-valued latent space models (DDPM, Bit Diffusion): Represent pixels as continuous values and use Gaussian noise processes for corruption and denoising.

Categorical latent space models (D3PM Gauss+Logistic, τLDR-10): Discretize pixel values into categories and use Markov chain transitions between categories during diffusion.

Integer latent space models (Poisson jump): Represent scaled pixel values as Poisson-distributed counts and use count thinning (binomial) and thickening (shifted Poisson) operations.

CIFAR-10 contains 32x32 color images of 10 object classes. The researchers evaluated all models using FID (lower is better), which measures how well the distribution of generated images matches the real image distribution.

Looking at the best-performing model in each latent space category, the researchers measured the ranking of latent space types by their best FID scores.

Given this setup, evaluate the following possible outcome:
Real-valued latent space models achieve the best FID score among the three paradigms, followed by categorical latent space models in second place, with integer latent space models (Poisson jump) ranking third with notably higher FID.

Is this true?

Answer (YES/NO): YES